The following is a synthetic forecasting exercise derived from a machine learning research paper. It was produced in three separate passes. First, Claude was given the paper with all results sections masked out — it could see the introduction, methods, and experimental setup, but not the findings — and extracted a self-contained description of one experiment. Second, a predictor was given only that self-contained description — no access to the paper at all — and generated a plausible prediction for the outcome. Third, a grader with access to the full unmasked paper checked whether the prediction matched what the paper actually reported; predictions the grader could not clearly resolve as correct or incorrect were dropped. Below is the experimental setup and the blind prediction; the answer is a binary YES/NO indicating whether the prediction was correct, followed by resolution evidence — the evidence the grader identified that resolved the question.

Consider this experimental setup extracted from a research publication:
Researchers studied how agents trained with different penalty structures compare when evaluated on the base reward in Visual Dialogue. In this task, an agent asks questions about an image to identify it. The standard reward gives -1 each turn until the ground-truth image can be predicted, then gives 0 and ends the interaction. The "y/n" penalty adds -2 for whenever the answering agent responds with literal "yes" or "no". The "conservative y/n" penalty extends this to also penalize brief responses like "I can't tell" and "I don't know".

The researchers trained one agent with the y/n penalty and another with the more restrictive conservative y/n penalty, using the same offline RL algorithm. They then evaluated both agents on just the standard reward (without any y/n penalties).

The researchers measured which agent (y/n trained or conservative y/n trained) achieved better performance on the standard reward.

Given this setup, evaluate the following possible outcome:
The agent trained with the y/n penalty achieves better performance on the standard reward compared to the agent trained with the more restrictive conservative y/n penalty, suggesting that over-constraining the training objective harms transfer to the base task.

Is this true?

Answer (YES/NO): NO